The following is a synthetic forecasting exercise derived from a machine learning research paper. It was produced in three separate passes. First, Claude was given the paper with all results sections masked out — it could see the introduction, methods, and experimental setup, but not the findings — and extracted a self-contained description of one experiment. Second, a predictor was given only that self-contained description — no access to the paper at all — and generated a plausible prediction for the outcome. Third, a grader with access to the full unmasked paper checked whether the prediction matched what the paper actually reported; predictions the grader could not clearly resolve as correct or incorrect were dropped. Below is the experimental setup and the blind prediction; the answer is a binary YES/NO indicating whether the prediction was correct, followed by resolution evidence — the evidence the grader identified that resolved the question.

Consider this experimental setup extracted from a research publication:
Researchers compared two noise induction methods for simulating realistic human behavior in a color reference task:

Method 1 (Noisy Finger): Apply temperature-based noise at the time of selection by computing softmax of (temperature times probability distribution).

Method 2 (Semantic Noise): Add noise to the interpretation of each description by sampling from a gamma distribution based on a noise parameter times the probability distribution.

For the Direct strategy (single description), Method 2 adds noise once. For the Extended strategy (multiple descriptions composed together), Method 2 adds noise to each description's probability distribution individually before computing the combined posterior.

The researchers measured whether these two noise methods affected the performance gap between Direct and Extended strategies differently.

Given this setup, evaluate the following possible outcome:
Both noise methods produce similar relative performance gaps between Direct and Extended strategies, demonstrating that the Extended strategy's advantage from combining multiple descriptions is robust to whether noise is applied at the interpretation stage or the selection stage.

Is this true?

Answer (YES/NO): NO